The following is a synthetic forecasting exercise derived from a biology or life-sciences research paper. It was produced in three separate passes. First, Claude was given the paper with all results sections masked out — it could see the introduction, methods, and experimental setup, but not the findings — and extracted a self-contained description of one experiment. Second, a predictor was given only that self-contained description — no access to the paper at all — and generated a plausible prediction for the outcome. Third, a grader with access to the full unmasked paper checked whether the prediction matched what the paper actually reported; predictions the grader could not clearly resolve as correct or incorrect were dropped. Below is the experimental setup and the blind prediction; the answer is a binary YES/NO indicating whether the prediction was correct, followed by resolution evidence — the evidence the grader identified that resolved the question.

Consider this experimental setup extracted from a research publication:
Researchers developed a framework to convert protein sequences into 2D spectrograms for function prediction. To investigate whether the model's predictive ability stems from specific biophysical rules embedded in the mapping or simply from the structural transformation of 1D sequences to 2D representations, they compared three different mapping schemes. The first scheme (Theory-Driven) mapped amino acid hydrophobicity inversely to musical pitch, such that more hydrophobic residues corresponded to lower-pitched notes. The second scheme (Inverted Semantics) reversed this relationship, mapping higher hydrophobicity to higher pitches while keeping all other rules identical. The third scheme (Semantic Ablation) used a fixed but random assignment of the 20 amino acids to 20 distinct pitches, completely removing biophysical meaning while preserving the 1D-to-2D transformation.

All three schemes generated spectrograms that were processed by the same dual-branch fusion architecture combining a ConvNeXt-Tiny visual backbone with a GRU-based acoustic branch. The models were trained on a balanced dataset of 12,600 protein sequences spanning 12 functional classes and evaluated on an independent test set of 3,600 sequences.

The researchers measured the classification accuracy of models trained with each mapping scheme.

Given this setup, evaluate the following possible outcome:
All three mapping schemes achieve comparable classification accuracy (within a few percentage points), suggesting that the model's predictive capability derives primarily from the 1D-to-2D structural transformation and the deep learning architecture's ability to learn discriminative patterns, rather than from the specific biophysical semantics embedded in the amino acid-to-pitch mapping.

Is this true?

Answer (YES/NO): YES